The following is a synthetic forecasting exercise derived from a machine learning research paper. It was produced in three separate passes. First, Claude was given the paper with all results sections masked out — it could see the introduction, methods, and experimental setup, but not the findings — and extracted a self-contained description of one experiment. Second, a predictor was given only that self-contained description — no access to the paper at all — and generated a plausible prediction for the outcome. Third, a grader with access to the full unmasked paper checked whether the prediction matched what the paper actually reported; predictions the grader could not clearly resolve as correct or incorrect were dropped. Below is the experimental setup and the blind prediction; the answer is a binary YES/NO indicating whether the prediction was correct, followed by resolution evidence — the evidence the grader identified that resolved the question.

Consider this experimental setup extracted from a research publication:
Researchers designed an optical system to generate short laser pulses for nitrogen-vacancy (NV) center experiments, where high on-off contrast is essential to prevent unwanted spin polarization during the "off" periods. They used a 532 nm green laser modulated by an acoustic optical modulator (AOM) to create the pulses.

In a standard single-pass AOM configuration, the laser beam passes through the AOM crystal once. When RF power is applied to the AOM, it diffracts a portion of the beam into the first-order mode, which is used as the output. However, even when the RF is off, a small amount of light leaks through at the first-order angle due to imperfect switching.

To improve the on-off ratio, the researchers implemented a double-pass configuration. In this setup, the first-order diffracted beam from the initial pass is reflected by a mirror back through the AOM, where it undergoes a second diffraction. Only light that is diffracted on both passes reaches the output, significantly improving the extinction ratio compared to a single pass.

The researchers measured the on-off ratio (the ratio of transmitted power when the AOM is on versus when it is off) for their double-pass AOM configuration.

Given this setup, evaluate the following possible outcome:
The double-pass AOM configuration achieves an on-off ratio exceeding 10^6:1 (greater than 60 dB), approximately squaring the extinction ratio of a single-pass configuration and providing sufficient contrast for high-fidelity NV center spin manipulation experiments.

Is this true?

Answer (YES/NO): NO